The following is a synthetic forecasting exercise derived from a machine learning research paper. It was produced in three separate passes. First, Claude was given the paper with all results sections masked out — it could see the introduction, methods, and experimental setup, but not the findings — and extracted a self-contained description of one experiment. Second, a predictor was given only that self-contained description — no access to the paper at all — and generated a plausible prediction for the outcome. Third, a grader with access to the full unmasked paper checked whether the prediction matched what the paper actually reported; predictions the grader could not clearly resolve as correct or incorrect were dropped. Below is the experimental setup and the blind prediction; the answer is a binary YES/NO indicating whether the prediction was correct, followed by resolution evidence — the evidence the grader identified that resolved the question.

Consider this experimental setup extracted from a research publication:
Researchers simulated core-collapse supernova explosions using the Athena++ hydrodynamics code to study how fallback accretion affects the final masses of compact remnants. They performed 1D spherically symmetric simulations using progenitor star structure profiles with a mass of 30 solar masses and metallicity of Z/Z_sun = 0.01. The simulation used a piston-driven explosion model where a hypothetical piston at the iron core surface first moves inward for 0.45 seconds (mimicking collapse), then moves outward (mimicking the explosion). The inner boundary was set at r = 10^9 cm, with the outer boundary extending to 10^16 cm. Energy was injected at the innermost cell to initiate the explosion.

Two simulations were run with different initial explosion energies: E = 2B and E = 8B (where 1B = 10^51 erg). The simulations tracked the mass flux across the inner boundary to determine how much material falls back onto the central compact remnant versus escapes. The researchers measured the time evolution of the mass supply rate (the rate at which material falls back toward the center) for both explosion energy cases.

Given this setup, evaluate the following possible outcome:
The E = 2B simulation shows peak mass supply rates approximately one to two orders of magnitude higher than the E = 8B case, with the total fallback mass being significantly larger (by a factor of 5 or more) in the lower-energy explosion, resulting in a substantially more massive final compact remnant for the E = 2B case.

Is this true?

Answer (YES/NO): YES